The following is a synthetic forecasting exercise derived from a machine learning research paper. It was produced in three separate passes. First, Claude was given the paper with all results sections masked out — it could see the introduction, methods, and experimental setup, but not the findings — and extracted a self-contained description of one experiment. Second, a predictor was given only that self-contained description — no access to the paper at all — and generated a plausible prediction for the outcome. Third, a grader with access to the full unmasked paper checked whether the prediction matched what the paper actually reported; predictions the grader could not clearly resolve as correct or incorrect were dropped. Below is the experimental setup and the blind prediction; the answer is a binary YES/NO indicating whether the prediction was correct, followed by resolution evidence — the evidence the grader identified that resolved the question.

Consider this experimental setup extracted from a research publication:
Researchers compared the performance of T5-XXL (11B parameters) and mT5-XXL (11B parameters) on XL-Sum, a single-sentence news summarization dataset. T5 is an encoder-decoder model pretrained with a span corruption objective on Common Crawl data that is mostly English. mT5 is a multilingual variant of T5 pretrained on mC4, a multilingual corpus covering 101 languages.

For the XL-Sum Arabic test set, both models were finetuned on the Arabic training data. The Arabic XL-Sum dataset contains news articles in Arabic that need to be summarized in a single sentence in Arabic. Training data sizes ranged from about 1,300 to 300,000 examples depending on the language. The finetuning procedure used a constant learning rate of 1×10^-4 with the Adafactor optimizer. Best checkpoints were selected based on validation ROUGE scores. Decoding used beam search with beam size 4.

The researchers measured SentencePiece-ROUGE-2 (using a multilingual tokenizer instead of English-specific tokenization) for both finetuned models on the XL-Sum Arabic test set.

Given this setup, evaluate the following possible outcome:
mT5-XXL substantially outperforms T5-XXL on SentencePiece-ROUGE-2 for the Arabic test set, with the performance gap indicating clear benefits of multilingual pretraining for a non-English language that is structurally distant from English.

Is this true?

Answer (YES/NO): YES